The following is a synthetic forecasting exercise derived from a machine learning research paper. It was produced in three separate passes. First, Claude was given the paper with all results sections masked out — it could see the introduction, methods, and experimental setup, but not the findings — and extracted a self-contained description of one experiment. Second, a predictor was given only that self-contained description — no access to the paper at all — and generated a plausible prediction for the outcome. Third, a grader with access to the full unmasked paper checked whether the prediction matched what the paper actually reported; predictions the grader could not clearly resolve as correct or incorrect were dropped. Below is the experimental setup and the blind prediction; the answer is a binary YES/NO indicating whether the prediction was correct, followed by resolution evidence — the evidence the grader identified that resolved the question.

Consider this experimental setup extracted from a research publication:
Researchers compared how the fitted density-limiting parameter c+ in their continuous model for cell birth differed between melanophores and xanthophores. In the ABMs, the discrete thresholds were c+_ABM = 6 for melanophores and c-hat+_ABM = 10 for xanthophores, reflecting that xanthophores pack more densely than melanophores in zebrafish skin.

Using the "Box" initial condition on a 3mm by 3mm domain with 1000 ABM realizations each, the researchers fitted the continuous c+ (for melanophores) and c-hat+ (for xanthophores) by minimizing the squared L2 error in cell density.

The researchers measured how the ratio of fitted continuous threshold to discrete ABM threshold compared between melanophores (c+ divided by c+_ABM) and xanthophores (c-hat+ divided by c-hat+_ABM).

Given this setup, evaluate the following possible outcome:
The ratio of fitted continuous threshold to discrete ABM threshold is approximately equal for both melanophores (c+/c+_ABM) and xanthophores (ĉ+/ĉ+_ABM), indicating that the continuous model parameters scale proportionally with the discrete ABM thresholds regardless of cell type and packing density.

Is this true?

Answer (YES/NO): NO